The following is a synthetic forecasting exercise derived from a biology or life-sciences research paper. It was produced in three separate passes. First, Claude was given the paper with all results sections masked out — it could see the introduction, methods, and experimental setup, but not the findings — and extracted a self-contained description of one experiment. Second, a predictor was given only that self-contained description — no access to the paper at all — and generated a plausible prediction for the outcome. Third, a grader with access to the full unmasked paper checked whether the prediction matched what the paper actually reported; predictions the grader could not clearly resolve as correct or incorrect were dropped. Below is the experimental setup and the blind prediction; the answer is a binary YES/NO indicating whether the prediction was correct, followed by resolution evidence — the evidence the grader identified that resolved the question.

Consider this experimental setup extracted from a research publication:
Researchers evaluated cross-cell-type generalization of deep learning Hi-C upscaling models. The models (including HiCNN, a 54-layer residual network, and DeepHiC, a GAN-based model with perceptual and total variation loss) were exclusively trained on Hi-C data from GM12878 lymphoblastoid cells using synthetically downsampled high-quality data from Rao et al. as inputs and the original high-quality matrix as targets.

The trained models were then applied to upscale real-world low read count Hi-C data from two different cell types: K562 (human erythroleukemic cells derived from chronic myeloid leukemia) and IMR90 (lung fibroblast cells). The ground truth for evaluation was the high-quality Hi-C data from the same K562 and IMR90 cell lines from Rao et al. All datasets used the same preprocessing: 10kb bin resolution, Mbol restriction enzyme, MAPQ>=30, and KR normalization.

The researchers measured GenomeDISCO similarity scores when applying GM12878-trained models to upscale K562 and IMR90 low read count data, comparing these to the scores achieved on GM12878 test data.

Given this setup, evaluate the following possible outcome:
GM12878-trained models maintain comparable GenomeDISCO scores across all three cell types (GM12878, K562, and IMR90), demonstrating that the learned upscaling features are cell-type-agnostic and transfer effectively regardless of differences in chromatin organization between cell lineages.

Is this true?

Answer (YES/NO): NO